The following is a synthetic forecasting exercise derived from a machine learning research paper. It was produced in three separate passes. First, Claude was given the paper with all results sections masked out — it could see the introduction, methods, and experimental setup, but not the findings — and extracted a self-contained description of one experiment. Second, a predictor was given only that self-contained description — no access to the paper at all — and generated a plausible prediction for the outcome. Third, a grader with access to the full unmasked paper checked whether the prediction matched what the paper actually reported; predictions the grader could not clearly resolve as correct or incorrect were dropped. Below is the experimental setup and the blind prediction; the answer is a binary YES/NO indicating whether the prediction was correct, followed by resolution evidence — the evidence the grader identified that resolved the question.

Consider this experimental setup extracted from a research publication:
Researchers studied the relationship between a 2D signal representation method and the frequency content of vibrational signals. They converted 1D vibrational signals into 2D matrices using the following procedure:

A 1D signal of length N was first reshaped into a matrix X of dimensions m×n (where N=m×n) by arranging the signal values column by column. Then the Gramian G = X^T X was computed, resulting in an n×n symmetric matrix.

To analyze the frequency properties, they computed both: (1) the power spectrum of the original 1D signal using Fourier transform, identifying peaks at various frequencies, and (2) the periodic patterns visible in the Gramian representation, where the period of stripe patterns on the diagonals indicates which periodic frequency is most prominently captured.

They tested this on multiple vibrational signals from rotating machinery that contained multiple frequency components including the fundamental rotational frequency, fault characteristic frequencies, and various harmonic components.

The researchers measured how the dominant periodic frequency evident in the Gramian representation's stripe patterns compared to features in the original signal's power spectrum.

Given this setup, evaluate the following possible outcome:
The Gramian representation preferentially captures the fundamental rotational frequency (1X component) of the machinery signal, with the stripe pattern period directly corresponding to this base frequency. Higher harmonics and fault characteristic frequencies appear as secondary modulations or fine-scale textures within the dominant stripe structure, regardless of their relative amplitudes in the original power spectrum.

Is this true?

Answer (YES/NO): NO